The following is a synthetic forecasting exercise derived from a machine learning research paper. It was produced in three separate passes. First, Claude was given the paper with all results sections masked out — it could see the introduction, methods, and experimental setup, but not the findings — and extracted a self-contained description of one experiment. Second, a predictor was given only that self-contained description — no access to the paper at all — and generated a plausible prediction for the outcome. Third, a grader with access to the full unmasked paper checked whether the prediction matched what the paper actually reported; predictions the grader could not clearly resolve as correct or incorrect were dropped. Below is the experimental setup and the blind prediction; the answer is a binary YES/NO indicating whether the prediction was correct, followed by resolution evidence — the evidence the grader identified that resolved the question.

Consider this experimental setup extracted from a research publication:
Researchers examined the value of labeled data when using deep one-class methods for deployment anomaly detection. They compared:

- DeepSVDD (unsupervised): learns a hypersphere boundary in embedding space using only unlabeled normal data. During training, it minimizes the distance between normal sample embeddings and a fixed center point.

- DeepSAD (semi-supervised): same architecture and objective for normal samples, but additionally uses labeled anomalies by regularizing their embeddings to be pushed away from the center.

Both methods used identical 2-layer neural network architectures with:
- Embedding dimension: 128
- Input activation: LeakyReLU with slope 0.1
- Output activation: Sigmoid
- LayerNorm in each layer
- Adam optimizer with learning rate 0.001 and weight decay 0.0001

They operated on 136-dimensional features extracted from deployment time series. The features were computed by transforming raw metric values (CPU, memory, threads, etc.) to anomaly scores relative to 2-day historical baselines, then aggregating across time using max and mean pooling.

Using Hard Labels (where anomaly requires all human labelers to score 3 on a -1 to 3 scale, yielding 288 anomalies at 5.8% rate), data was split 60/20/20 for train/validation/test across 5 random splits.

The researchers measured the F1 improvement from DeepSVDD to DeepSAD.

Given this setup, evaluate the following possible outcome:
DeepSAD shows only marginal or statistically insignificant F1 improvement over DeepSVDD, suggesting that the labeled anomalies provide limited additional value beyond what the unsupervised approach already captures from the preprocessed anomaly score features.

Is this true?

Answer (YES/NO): NO